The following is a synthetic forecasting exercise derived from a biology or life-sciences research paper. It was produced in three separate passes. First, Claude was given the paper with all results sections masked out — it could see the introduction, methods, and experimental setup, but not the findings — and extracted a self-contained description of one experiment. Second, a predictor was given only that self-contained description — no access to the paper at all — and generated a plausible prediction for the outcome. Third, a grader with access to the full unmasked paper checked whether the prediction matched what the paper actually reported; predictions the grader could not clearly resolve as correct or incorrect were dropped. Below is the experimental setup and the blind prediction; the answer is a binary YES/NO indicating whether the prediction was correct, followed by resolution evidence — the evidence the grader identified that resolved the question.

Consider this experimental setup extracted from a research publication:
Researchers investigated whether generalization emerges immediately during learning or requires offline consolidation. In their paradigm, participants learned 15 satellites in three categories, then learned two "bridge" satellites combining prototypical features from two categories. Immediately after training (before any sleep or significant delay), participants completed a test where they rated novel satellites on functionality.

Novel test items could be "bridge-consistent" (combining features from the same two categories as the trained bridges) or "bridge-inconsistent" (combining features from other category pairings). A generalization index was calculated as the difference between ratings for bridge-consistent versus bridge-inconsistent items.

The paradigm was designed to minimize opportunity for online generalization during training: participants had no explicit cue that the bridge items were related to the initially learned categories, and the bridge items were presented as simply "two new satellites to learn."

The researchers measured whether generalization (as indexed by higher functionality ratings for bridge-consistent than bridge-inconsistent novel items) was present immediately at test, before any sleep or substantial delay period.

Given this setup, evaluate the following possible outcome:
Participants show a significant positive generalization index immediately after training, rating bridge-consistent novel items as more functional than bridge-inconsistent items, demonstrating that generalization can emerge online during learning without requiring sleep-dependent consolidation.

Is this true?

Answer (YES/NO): YES